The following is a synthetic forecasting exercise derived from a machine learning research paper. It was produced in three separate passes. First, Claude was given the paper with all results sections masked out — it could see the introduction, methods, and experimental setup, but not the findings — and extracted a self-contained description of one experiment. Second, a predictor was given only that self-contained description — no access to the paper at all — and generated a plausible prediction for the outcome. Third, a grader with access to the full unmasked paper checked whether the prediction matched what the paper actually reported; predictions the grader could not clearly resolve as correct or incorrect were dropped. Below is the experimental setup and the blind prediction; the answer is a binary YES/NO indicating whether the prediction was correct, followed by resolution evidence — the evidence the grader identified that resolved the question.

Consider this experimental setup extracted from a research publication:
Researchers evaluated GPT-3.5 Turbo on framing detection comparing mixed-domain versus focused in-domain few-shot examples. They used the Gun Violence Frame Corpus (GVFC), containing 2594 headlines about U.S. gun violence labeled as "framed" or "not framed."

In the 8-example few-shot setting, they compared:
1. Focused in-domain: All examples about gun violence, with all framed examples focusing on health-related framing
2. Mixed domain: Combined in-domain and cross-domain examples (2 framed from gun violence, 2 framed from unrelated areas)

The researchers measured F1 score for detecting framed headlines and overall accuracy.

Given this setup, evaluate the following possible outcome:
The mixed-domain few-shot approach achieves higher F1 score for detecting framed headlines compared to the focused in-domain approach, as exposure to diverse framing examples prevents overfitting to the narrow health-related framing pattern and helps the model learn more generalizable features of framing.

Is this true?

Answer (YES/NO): YES